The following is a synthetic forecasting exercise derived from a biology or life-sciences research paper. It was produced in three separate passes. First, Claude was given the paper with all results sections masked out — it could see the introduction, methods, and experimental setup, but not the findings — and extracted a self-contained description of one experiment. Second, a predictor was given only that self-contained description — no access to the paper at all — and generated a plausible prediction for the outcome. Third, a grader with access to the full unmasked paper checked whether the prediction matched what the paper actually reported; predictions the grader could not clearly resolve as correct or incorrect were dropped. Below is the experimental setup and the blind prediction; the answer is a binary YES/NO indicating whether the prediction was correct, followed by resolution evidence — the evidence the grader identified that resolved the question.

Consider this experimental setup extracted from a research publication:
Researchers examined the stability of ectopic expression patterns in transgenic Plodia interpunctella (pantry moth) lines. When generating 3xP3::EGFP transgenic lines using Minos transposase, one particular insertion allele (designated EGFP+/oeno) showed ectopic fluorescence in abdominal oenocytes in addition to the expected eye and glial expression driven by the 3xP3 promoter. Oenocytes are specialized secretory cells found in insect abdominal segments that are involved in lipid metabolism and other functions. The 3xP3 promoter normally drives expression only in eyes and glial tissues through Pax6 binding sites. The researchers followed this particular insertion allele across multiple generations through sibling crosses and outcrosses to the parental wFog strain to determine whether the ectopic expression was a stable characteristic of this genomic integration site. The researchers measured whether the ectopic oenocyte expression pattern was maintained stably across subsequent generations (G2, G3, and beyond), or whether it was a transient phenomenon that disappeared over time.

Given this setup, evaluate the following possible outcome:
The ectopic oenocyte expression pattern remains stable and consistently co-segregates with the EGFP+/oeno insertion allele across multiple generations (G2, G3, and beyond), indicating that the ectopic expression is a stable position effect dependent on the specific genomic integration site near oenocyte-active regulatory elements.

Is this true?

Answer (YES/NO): YES